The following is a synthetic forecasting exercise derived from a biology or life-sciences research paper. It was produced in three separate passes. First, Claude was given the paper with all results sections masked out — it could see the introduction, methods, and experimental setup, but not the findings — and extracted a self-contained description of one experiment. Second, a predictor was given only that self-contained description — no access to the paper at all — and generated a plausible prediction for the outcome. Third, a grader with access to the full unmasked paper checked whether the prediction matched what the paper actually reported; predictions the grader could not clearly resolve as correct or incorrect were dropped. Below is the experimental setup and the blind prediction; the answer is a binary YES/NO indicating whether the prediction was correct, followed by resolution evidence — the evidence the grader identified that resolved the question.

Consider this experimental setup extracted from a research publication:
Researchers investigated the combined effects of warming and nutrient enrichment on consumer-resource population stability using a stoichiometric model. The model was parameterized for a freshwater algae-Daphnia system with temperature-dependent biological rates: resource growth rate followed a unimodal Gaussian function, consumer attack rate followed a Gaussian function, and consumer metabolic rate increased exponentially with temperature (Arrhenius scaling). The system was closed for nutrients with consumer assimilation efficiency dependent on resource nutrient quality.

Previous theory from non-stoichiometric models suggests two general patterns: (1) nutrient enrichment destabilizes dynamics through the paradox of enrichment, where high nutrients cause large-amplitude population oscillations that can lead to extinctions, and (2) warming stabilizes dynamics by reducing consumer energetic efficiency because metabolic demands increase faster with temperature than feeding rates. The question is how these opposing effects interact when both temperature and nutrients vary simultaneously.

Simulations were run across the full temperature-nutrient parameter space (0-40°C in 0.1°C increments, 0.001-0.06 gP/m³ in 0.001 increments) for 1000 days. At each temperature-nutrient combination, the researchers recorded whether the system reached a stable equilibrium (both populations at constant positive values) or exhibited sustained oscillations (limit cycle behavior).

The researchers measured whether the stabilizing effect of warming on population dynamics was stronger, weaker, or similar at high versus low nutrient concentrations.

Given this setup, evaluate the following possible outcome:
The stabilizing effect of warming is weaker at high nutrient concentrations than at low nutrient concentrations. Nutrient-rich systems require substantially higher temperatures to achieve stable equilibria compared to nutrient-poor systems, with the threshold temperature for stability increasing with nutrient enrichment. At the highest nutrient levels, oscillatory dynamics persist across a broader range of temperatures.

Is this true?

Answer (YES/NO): NO